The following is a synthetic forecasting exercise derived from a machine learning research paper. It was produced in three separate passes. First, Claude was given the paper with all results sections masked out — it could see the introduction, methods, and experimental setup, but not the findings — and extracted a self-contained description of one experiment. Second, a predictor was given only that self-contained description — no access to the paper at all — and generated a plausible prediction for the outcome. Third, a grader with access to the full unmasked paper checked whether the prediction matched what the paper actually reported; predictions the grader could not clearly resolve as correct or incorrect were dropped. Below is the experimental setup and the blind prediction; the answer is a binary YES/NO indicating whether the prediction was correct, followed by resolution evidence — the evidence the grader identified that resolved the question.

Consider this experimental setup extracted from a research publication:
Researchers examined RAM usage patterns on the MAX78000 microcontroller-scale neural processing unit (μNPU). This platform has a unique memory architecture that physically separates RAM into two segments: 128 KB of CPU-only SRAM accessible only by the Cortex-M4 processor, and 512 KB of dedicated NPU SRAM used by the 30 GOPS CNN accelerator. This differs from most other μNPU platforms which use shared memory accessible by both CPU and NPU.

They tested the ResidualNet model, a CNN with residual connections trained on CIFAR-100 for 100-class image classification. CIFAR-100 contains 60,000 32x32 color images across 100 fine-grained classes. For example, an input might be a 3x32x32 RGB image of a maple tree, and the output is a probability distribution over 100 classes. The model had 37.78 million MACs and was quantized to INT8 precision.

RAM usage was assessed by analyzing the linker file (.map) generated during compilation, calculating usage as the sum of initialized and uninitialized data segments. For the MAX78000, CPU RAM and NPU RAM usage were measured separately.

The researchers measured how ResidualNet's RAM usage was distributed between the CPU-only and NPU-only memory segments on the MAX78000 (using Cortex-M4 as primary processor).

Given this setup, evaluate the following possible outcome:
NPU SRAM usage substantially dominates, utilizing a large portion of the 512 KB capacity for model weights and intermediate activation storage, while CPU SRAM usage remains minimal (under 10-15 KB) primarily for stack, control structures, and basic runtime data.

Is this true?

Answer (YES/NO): YES